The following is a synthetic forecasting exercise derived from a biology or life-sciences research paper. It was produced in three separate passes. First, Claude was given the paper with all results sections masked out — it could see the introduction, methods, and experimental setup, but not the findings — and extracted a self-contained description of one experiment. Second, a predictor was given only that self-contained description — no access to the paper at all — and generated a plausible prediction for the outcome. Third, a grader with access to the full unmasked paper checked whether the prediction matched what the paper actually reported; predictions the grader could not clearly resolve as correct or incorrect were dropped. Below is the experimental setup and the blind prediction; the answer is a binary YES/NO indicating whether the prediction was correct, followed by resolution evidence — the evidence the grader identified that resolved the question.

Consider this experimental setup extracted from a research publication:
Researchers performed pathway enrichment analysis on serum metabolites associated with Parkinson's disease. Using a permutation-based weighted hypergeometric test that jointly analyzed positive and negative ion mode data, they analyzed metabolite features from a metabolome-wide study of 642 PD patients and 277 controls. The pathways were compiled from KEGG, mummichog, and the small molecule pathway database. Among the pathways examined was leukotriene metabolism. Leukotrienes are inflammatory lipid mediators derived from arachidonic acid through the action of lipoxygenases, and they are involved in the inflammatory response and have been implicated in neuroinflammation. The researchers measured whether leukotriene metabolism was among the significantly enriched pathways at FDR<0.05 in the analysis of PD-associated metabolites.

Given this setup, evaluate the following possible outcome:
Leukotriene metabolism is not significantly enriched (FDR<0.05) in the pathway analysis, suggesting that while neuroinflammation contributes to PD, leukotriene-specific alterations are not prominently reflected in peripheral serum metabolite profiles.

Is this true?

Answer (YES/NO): NO